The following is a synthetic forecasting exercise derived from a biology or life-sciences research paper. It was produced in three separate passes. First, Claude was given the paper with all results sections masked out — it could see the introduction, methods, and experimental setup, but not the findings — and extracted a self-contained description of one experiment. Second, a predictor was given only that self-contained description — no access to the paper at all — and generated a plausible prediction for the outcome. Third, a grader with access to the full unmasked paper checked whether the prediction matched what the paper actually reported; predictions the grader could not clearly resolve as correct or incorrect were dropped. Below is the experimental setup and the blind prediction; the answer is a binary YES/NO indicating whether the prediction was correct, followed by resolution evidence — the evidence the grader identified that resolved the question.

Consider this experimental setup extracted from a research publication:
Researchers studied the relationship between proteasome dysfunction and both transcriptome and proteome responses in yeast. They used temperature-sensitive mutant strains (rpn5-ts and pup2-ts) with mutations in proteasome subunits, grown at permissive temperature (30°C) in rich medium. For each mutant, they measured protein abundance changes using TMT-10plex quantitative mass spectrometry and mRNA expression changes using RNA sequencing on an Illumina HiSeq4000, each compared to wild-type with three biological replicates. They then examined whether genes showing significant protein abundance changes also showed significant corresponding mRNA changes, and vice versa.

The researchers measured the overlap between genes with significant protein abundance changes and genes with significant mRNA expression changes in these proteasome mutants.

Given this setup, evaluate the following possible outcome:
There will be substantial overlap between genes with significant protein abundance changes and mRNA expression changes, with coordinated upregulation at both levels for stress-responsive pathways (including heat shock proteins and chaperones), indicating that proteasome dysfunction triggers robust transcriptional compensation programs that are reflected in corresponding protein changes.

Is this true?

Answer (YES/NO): NO